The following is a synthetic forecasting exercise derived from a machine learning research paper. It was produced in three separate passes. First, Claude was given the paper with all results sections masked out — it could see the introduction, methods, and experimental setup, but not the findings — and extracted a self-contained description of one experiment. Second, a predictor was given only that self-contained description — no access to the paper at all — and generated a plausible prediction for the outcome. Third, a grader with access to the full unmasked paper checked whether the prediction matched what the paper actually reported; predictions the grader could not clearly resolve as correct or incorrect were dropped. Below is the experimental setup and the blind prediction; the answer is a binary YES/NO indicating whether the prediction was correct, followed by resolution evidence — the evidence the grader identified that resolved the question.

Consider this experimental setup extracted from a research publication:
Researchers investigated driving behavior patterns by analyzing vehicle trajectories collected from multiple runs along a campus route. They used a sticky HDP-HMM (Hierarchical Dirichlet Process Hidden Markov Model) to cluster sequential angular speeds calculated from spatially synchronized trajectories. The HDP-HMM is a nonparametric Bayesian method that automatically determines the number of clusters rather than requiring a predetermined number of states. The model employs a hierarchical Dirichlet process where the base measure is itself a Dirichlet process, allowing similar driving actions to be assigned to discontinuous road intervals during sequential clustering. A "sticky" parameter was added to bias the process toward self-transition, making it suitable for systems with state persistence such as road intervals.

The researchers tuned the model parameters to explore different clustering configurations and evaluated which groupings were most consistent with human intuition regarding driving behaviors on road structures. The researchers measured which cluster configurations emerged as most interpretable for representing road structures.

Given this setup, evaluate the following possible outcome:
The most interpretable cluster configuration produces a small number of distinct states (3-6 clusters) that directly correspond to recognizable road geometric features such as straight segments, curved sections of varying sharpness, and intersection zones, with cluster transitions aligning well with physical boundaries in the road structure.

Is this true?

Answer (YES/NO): YES